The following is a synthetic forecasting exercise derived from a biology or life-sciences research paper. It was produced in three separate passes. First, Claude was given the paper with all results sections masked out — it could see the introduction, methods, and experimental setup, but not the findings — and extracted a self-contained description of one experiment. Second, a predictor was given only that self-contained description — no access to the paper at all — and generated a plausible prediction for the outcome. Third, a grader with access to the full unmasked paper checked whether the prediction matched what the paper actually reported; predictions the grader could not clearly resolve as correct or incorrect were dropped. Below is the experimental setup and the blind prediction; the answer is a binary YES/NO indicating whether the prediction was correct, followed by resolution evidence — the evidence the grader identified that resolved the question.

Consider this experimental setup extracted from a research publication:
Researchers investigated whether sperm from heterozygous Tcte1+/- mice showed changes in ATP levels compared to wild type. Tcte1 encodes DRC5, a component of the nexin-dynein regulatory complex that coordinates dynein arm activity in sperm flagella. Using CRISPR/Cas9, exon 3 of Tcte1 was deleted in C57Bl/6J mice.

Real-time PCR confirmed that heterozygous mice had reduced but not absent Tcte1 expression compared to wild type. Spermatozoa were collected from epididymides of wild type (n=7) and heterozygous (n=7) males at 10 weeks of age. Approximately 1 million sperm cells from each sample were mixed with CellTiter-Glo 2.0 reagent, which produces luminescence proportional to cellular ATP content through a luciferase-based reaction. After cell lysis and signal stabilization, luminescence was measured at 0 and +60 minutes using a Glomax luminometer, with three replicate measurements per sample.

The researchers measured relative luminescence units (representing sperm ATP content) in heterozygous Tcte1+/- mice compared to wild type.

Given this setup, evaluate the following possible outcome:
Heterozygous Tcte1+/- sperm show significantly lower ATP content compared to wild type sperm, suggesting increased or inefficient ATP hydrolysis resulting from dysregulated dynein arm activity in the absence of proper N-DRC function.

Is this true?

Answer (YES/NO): NO